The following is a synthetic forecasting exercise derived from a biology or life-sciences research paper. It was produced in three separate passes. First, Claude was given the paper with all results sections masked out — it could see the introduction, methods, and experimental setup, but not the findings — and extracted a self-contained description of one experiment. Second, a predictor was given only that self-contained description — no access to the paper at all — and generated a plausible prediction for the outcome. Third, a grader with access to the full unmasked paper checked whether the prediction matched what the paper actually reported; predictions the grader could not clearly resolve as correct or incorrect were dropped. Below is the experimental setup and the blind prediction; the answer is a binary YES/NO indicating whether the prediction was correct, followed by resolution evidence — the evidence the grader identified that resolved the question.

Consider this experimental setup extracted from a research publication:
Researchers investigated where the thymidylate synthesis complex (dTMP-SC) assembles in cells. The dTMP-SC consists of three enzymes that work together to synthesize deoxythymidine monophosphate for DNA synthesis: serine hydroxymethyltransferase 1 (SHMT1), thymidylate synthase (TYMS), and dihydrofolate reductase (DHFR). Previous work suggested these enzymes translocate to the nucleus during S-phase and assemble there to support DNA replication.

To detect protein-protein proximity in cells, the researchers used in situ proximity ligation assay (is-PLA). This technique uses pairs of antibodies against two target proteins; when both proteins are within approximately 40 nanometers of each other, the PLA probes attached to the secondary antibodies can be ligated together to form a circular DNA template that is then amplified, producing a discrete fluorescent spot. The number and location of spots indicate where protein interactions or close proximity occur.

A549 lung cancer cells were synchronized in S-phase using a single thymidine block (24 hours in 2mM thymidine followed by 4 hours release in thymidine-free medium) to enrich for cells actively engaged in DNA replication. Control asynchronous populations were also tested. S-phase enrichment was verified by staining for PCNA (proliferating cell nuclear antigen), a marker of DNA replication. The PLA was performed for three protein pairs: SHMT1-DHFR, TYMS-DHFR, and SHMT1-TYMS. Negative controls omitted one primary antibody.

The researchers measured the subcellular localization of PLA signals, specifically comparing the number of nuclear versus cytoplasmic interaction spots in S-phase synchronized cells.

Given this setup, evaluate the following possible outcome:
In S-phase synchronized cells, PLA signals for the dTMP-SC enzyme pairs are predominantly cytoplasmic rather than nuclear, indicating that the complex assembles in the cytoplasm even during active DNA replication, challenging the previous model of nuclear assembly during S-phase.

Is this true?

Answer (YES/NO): YES